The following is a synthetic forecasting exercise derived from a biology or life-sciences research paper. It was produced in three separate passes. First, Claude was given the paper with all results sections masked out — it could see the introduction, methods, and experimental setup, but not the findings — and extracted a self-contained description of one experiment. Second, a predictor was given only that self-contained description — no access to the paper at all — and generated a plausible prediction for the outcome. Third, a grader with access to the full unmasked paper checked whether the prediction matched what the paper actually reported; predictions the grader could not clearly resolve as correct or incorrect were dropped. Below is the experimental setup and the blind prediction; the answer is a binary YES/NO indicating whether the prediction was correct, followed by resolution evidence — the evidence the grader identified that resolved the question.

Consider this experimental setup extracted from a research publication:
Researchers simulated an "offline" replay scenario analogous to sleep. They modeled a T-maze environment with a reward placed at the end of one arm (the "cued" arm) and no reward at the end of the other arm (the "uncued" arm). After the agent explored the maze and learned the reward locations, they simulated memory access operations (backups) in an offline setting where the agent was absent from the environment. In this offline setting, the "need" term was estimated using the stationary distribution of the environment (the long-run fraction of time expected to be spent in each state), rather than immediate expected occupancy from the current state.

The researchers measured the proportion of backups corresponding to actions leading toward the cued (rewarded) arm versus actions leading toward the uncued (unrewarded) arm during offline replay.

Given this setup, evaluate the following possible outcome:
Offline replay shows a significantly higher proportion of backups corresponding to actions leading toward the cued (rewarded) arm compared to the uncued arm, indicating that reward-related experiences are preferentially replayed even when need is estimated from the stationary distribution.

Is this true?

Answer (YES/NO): YES